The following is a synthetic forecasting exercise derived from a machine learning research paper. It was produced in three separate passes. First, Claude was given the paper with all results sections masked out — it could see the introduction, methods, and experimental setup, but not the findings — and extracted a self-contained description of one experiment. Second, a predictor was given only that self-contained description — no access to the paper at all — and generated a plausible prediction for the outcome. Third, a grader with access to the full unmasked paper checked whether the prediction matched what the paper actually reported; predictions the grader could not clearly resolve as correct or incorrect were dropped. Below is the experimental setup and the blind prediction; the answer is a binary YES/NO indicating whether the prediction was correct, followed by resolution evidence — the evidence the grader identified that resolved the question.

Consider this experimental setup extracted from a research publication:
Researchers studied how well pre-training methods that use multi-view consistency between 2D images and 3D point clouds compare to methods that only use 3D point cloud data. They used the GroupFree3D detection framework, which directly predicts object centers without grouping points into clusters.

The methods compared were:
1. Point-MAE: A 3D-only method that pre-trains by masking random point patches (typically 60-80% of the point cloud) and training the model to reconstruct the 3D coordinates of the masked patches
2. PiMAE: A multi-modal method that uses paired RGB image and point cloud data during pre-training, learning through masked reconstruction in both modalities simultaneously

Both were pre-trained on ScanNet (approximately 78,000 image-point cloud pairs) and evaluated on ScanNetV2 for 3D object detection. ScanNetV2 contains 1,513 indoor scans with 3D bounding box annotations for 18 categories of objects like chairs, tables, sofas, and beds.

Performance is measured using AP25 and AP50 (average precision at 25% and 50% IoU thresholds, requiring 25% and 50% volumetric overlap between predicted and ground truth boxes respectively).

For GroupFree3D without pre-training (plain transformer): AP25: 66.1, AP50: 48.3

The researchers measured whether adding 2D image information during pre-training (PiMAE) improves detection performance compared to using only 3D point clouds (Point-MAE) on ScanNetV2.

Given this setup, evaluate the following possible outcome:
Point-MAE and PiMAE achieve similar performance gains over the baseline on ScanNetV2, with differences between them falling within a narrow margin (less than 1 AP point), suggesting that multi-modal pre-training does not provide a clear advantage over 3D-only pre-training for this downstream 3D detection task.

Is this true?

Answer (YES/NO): YES